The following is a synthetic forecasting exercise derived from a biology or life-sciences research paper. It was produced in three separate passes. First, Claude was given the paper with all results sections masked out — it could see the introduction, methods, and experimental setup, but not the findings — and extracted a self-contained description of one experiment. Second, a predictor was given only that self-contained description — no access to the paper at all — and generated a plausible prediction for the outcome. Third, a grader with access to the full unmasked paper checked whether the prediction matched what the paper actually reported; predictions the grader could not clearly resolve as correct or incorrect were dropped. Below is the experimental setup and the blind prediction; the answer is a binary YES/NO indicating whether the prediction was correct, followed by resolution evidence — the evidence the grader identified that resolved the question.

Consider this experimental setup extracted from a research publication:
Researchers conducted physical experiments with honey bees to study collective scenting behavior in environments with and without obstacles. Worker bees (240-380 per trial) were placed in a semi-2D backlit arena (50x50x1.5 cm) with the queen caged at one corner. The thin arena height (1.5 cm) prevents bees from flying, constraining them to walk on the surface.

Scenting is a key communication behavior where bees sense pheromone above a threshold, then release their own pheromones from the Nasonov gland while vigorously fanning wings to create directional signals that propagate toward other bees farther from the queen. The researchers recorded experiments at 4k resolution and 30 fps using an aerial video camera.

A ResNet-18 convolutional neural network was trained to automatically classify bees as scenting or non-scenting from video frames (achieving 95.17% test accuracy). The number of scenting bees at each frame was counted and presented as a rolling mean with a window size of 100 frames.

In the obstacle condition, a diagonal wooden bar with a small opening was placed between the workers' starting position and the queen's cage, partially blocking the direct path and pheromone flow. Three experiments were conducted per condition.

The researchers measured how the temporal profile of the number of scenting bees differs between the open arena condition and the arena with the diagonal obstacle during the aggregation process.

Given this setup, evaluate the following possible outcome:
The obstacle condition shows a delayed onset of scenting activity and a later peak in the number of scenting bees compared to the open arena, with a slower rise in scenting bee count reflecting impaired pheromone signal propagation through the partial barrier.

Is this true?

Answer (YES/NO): NO